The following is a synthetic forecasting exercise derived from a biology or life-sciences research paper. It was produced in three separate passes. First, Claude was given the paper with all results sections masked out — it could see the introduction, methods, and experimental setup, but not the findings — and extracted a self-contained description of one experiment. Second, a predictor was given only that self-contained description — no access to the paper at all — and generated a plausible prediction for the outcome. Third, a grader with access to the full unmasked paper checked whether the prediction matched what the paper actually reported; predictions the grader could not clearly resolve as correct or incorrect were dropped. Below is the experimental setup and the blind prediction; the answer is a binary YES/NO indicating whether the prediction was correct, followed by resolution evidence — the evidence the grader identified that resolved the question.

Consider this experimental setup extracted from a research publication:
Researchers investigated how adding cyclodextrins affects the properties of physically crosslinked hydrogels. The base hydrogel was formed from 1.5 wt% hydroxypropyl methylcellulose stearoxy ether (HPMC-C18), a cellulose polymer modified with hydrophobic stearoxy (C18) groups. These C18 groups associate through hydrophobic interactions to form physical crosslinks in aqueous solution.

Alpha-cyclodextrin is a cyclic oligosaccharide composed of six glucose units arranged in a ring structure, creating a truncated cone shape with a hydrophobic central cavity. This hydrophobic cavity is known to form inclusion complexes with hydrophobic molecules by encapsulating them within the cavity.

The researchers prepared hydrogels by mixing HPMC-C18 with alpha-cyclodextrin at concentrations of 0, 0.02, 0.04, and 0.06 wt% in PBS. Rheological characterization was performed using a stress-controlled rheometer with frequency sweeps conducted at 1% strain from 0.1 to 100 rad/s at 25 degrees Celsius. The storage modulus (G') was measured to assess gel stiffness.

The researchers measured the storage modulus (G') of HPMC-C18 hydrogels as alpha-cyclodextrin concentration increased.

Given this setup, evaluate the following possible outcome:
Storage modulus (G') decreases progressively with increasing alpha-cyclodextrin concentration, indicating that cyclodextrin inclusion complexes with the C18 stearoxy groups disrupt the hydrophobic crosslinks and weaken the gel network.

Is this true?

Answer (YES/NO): NO